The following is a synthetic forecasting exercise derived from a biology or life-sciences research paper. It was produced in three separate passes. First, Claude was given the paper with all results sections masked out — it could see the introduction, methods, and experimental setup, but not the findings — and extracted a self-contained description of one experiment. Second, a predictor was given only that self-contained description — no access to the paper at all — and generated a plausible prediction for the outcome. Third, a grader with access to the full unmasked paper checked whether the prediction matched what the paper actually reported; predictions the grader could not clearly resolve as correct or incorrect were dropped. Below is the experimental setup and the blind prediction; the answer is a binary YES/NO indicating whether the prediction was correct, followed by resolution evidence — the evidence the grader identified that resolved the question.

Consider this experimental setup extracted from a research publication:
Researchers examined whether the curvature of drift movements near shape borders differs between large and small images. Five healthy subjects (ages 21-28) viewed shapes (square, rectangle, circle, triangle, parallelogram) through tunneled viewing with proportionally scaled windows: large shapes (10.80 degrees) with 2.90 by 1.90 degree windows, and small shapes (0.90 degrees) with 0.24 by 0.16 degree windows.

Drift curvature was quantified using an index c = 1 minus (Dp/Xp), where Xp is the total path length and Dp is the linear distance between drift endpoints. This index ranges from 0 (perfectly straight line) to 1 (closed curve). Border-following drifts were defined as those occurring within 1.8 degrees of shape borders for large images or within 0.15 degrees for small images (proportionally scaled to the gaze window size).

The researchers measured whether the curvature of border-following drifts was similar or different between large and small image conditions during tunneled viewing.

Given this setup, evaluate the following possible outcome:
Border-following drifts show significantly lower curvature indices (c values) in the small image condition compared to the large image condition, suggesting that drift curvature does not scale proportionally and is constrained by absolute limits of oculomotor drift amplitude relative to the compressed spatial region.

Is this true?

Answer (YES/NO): NO